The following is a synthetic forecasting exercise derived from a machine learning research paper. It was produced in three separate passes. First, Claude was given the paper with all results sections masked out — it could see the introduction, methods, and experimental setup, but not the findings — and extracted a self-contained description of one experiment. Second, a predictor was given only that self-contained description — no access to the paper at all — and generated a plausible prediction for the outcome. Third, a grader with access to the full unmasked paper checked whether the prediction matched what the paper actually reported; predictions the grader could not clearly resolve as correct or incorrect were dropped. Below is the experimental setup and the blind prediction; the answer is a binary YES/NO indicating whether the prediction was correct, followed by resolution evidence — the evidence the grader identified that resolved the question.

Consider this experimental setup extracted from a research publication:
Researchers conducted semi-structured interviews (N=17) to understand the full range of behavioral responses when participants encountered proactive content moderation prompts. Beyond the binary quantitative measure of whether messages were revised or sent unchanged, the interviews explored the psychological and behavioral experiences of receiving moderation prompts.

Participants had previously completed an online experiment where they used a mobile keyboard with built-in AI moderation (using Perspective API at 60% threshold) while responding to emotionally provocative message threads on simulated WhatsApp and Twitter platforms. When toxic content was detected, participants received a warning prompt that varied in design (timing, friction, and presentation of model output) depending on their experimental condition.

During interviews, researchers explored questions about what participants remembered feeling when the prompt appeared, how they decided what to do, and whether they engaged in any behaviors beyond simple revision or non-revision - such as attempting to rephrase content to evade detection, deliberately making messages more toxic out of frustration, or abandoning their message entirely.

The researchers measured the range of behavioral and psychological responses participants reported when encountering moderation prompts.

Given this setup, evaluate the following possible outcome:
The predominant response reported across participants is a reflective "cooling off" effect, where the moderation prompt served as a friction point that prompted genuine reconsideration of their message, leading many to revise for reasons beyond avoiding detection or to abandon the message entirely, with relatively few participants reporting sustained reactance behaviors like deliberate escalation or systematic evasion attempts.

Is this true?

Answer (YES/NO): YES